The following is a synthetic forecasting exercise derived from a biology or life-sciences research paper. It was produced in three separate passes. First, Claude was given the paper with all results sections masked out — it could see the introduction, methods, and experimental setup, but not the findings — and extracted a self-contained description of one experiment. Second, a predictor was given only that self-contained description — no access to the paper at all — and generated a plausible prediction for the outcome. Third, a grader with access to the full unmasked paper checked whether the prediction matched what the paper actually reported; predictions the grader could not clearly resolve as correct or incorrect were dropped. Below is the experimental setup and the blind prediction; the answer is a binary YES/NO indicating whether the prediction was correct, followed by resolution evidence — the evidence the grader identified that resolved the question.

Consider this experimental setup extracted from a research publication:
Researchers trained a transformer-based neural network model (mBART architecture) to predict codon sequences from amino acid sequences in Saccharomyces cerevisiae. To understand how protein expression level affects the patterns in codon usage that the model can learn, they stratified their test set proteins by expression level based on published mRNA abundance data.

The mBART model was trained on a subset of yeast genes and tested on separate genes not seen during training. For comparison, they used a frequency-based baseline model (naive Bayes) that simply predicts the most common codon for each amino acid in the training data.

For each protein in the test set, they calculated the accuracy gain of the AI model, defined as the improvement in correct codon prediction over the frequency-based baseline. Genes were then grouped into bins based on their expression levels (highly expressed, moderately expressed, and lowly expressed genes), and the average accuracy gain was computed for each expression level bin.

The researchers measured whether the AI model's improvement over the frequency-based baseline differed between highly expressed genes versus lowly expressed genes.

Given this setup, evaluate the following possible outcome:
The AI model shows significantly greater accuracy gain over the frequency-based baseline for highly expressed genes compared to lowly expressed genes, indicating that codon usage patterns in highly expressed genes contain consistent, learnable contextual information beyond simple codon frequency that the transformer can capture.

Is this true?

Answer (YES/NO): YES